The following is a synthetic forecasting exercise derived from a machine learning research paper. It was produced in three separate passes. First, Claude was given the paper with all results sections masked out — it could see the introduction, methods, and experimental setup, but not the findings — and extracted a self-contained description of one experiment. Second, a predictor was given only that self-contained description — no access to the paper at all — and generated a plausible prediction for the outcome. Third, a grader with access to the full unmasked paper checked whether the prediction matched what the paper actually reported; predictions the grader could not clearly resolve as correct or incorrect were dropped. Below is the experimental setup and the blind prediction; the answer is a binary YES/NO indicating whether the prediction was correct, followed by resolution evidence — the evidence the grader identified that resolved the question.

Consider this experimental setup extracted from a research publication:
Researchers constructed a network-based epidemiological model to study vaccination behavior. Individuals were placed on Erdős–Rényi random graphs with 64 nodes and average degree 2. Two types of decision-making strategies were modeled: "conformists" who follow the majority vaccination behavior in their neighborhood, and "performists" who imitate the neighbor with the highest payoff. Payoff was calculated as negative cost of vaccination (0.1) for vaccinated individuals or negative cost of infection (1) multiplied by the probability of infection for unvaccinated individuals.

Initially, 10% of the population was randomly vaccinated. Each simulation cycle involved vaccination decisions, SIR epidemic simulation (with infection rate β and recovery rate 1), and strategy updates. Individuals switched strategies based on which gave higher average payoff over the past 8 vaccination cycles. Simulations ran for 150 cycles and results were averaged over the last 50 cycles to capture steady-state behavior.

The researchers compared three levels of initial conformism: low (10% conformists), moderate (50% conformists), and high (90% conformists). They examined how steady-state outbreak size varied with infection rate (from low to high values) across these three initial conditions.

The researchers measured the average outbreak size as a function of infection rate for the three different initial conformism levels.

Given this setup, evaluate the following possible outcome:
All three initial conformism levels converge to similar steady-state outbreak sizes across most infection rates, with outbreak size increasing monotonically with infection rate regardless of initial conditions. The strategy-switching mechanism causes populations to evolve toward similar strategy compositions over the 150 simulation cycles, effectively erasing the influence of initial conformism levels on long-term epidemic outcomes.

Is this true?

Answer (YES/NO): NO